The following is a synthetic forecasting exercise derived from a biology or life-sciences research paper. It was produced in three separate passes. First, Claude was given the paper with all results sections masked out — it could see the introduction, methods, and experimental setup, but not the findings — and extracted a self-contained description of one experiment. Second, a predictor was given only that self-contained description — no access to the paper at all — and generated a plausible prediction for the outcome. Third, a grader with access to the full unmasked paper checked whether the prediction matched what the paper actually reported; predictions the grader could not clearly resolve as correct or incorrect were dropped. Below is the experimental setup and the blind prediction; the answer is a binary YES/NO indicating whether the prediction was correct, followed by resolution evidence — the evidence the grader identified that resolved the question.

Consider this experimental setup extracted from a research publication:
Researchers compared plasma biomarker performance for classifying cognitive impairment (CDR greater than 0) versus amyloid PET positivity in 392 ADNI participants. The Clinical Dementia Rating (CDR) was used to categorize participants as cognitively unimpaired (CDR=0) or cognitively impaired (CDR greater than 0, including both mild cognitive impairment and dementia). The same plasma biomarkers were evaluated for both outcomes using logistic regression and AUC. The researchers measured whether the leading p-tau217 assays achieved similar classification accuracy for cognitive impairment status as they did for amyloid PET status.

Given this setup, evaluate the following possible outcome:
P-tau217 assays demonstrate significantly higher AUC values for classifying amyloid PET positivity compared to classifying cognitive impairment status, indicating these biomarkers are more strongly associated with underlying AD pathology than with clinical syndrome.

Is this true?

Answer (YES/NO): YES